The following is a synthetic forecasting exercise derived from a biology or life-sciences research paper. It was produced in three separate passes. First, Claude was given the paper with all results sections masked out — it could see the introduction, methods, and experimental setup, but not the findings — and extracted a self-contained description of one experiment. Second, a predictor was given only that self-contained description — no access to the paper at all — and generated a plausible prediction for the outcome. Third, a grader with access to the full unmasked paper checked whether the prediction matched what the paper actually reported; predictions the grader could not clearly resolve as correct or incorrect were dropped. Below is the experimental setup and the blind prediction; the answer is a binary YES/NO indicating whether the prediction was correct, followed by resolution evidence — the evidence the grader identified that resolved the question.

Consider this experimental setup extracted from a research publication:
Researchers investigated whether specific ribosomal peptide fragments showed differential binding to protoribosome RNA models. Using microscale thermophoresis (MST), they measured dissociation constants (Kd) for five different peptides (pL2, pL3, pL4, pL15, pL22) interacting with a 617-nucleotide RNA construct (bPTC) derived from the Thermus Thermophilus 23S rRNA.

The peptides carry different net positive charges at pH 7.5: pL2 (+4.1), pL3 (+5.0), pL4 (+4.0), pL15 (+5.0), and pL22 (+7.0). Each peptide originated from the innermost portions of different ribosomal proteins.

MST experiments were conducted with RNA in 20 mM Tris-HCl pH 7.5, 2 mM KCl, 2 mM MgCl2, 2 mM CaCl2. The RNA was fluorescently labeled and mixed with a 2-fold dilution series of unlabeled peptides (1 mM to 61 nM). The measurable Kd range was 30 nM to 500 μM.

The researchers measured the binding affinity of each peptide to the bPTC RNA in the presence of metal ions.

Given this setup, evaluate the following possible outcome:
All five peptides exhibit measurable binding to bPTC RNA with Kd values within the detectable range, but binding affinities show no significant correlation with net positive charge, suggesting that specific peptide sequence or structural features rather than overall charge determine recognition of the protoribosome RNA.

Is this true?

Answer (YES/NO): NO